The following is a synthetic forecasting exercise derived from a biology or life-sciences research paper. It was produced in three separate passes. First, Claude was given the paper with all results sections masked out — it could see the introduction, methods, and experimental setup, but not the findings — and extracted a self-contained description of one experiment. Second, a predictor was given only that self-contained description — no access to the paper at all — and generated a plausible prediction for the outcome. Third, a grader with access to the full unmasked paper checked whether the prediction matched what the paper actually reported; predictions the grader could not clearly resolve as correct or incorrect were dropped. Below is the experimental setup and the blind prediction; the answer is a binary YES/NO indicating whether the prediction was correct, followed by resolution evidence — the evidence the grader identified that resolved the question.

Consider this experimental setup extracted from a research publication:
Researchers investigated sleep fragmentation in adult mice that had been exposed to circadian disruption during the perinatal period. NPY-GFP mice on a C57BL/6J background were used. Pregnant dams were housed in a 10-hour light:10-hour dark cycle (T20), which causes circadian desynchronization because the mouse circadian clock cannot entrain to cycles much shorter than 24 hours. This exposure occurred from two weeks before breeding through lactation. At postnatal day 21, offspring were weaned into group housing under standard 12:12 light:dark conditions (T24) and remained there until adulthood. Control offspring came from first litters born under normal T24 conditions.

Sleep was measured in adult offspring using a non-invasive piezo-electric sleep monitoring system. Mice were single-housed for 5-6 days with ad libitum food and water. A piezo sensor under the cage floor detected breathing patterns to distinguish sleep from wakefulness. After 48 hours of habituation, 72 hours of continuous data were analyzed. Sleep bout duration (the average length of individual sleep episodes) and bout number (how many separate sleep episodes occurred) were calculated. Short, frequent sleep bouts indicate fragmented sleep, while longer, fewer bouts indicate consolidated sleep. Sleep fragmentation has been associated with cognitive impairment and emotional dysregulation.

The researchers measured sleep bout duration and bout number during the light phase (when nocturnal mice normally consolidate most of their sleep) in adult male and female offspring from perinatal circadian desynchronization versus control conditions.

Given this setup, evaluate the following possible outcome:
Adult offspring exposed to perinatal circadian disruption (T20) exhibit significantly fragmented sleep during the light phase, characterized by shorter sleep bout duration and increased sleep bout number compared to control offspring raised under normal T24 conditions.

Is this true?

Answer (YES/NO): NO